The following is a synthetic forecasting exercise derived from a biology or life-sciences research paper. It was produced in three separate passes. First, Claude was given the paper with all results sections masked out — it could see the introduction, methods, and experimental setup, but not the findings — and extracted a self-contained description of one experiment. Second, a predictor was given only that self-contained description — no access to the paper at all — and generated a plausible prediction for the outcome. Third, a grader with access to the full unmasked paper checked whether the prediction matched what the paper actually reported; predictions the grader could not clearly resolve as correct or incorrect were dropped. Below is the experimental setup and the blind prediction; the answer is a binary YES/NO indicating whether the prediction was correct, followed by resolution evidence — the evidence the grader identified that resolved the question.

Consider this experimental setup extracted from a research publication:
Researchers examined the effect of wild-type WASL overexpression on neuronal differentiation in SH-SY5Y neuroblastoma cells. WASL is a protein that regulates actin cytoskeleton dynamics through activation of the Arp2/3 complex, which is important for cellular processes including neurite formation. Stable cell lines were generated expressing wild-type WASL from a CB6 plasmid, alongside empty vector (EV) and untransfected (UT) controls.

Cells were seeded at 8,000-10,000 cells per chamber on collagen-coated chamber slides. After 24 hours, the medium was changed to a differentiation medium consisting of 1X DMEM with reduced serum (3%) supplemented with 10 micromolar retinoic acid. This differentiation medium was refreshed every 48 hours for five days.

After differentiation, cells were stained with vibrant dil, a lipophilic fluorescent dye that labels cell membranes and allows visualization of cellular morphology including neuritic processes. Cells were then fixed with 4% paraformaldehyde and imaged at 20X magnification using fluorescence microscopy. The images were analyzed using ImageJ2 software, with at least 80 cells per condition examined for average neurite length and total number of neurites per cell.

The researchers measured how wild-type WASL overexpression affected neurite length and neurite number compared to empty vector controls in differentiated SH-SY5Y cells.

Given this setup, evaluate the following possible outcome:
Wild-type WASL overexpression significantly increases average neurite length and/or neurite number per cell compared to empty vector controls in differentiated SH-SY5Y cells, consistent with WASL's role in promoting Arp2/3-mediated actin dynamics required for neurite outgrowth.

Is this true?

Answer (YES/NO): NO